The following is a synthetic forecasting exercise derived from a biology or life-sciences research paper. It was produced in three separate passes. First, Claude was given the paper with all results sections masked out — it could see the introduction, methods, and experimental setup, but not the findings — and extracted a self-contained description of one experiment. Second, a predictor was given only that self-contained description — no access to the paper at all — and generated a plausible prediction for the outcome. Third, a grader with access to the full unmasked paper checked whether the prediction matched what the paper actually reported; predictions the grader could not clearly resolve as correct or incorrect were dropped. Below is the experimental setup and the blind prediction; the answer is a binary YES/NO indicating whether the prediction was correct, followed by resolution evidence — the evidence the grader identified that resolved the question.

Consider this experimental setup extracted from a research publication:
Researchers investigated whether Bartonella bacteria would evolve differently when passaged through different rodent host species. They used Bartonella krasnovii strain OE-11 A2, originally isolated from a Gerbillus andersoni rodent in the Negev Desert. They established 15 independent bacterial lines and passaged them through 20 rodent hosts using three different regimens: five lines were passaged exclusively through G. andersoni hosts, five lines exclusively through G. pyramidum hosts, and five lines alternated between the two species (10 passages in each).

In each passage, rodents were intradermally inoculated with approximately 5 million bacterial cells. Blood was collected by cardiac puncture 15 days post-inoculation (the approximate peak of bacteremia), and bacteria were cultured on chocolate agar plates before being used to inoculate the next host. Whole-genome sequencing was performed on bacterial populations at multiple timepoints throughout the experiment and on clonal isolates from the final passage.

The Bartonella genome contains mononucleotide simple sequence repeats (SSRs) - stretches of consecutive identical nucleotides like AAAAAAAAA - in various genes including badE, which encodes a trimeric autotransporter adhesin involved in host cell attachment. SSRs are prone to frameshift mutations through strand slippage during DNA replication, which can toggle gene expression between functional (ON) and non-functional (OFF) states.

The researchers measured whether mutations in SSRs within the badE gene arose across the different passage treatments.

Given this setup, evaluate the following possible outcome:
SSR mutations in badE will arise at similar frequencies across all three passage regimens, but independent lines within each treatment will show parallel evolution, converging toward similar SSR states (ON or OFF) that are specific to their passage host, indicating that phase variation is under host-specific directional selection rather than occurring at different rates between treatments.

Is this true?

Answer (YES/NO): NO